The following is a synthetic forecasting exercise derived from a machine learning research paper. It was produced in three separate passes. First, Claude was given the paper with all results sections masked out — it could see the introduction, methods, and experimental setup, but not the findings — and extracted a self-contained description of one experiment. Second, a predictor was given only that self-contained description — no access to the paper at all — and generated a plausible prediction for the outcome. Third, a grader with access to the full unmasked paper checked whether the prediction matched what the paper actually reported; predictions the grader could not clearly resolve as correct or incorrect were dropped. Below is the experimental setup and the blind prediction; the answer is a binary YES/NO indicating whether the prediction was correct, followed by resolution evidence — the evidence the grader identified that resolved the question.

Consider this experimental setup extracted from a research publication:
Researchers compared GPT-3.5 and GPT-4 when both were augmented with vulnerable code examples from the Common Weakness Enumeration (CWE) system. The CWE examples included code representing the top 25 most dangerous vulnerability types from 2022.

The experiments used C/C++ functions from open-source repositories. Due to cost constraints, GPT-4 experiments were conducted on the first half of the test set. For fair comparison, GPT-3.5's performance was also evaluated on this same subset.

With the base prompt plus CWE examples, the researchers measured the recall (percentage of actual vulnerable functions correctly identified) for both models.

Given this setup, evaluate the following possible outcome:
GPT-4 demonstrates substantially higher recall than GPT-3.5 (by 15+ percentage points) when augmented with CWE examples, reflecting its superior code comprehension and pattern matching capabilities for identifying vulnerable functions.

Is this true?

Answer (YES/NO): YES